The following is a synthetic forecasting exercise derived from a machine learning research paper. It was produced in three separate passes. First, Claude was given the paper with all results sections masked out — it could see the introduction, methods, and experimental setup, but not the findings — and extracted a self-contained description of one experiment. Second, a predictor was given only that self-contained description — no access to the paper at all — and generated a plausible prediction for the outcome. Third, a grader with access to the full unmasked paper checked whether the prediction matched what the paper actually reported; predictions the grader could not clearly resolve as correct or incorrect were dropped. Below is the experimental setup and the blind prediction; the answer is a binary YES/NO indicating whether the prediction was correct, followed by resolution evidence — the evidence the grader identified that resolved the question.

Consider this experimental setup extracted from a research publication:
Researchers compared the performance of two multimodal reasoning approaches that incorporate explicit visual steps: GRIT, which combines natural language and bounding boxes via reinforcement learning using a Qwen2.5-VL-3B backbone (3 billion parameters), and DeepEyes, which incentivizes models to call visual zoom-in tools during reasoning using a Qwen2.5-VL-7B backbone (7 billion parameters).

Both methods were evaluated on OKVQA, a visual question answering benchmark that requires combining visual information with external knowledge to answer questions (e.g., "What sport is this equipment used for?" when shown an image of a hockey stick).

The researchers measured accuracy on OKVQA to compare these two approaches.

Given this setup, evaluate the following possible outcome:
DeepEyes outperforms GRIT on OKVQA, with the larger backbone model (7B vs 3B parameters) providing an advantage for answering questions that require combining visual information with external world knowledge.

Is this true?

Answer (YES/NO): NO